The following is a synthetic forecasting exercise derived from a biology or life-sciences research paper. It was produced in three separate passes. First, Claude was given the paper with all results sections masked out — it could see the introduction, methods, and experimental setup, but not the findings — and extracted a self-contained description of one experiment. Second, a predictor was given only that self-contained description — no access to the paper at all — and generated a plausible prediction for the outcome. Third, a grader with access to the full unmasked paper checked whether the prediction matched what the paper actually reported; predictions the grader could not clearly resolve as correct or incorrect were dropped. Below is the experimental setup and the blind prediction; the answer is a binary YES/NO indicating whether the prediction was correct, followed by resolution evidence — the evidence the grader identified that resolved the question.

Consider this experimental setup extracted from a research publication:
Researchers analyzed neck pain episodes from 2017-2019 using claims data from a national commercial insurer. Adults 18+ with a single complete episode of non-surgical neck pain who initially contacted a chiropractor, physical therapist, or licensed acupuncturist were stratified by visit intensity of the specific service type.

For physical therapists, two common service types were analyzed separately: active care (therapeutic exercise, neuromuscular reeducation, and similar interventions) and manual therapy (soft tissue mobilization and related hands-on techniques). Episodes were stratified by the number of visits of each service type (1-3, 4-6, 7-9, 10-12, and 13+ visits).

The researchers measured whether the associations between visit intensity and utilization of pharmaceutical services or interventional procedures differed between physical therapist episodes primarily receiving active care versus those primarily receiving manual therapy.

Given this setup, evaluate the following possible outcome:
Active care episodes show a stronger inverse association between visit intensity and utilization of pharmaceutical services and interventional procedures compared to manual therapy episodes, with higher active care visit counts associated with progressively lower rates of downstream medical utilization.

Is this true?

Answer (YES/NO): NO